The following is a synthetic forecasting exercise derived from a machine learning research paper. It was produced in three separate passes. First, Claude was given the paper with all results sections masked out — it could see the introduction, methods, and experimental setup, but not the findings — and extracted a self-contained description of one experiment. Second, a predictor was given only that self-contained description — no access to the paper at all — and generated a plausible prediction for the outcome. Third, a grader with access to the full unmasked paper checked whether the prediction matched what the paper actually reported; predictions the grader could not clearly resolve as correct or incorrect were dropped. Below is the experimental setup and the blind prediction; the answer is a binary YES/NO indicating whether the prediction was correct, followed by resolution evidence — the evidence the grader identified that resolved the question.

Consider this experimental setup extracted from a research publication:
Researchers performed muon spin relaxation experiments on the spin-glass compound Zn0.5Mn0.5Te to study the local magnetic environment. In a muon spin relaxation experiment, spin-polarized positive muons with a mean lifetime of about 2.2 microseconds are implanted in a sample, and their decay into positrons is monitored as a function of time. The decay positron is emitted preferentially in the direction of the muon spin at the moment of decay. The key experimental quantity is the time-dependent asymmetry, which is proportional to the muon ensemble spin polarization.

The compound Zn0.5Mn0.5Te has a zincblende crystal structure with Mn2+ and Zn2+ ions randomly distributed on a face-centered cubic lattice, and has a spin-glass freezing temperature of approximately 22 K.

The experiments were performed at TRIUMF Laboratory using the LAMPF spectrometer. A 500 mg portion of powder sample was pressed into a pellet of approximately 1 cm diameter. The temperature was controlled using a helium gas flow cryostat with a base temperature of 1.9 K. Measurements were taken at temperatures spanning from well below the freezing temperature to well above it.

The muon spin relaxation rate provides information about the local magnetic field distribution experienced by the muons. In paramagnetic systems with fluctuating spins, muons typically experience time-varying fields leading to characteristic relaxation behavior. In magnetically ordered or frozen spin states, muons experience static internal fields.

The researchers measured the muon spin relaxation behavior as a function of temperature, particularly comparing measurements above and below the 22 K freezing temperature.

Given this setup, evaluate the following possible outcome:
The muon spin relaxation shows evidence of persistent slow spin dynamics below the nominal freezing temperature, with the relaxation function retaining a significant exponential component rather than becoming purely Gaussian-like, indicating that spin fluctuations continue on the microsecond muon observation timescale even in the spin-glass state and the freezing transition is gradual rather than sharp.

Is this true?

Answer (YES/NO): NO